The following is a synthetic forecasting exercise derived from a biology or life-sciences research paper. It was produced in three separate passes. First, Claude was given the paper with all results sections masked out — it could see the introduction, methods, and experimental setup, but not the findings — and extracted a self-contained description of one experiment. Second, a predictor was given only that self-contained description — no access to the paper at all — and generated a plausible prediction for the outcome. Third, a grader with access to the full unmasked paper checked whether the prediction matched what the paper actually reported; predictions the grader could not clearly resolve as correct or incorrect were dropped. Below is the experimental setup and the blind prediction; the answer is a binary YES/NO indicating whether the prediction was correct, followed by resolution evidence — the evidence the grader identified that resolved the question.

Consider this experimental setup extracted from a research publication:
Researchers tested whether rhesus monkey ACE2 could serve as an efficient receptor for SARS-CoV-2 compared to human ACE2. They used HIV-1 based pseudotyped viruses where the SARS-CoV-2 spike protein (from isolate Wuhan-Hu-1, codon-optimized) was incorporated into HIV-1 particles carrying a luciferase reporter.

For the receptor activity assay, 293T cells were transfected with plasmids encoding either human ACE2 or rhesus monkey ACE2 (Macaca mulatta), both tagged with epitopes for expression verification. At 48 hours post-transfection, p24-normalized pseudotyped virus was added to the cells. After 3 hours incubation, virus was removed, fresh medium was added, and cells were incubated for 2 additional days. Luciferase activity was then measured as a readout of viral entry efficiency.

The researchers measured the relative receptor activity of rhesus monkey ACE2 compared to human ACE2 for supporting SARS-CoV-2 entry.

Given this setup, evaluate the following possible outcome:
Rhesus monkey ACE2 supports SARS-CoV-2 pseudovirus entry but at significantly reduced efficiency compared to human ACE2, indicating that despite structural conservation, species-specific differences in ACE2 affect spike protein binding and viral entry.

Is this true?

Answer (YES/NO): NO